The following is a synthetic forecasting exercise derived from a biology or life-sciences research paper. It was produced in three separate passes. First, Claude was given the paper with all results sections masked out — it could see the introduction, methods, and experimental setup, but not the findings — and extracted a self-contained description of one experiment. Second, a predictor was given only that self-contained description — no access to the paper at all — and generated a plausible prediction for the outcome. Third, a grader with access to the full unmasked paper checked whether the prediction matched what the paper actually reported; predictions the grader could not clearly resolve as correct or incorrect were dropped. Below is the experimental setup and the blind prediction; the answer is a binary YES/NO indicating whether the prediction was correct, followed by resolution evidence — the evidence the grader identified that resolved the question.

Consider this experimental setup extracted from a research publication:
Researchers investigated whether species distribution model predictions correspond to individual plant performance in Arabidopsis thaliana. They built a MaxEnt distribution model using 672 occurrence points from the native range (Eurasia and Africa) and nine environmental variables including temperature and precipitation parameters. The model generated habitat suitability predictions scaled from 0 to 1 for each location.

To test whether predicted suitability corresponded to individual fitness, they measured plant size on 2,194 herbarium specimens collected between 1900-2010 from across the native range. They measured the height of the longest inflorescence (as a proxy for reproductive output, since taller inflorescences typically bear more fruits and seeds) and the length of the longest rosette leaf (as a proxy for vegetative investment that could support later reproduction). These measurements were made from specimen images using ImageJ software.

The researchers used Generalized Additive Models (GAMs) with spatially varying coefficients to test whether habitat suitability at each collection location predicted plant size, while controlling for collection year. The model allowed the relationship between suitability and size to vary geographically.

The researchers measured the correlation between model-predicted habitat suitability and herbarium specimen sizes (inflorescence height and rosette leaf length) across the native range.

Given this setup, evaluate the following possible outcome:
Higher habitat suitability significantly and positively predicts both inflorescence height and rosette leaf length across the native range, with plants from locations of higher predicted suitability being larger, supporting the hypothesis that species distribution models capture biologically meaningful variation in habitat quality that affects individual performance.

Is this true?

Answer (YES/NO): YES